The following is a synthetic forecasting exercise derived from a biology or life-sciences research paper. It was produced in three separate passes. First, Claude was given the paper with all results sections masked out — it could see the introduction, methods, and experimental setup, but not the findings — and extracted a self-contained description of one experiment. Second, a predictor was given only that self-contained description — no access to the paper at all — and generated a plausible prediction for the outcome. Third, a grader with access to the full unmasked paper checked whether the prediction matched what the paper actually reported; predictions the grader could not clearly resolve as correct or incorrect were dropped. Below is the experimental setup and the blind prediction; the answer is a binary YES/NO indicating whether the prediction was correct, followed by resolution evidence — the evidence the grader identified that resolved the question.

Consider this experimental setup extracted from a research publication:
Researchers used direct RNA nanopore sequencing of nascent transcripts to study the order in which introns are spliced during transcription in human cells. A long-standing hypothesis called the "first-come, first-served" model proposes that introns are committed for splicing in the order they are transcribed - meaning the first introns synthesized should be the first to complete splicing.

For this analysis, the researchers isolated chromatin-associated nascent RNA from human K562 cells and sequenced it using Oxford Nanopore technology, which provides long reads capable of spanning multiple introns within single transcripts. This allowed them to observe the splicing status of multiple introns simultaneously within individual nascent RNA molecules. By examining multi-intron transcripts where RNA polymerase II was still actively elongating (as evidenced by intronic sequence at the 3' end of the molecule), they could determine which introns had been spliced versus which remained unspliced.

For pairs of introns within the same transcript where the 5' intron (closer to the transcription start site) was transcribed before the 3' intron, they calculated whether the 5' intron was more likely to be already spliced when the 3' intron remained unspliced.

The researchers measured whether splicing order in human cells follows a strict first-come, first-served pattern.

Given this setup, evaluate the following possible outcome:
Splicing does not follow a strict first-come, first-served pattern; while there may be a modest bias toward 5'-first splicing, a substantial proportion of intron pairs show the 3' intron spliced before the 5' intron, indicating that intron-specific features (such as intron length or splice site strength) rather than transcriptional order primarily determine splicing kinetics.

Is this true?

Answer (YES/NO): NO